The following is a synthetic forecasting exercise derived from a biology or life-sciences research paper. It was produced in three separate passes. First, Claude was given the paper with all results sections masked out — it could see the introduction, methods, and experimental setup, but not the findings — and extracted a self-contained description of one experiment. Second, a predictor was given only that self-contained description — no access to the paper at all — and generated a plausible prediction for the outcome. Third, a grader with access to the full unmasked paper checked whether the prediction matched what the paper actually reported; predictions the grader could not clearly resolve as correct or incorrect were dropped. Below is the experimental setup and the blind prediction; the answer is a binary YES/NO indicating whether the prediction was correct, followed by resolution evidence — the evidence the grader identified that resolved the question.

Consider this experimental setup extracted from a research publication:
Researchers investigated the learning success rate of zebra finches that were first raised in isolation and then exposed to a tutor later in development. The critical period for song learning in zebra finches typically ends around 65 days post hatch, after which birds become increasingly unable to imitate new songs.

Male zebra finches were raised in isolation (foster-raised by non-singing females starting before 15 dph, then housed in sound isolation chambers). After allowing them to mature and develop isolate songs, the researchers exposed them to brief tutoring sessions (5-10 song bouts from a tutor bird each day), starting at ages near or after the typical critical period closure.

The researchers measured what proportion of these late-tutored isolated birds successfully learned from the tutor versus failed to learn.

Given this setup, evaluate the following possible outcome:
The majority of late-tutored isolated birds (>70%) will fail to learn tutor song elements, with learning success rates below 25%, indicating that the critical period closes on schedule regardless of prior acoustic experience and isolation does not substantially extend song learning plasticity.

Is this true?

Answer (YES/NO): NO